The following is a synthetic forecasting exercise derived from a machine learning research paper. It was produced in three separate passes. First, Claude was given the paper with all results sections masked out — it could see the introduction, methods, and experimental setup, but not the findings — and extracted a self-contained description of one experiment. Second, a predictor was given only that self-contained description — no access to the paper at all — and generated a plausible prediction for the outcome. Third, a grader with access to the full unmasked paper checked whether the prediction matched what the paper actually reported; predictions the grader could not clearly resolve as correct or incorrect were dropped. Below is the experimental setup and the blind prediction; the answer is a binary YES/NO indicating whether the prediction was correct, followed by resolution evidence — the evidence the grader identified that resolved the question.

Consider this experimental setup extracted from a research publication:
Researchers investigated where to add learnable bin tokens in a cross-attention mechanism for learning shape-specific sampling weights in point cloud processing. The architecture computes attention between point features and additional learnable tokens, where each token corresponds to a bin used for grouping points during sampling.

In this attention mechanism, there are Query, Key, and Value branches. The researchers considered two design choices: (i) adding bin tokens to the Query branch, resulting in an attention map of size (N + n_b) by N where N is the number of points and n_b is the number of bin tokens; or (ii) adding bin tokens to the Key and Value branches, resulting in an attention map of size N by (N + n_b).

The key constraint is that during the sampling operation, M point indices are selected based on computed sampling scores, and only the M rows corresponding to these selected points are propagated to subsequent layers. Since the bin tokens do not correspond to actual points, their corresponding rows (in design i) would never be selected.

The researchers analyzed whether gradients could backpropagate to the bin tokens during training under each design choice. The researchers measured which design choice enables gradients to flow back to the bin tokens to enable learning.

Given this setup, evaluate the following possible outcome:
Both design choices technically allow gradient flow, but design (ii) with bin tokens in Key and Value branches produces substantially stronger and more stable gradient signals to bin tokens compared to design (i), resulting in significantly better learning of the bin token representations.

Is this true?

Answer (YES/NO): NO